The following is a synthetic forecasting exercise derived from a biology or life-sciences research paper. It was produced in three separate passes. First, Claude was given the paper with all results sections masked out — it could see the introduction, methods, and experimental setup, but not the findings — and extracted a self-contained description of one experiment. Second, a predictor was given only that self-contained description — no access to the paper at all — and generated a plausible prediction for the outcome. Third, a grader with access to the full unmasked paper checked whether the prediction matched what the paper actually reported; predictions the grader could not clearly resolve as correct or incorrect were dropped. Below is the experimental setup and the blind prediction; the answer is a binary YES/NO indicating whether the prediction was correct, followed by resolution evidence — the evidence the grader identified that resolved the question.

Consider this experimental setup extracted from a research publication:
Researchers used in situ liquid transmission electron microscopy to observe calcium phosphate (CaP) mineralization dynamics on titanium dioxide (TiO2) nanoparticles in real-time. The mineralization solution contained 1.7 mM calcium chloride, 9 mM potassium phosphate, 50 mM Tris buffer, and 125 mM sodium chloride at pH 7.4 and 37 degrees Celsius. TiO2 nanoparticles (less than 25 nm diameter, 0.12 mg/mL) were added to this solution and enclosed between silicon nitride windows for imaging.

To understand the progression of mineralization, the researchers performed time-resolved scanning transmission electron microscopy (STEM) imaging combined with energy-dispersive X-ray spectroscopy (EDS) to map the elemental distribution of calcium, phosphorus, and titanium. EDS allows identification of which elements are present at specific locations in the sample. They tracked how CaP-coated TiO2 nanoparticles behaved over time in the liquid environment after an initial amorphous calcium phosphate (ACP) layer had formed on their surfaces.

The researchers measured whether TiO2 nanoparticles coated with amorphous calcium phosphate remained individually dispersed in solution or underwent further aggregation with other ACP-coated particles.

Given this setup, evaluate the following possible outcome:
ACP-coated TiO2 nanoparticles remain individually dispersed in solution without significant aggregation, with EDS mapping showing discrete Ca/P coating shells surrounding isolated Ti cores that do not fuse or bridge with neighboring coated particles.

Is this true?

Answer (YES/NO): NO